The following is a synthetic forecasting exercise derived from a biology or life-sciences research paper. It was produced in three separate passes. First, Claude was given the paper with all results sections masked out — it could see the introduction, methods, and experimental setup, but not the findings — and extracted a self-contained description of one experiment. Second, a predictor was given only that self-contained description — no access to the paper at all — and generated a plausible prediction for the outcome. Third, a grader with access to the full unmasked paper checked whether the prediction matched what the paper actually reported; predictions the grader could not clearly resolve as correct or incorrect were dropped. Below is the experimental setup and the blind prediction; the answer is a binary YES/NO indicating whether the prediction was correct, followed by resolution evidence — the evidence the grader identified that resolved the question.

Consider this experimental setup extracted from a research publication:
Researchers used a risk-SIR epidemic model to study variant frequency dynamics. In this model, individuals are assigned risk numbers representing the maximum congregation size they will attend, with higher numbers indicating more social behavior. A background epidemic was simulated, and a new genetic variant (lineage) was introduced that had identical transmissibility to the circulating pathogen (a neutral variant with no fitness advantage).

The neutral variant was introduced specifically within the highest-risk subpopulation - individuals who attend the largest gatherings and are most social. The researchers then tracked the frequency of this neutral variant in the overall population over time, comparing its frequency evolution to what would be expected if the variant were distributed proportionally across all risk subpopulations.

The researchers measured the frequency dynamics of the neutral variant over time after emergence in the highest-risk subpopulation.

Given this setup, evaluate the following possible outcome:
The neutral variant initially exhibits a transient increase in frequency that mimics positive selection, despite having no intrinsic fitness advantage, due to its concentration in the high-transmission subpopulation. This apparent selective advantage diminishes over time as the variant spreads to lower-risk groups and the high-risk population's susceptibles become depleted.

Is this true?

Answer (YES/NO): YES